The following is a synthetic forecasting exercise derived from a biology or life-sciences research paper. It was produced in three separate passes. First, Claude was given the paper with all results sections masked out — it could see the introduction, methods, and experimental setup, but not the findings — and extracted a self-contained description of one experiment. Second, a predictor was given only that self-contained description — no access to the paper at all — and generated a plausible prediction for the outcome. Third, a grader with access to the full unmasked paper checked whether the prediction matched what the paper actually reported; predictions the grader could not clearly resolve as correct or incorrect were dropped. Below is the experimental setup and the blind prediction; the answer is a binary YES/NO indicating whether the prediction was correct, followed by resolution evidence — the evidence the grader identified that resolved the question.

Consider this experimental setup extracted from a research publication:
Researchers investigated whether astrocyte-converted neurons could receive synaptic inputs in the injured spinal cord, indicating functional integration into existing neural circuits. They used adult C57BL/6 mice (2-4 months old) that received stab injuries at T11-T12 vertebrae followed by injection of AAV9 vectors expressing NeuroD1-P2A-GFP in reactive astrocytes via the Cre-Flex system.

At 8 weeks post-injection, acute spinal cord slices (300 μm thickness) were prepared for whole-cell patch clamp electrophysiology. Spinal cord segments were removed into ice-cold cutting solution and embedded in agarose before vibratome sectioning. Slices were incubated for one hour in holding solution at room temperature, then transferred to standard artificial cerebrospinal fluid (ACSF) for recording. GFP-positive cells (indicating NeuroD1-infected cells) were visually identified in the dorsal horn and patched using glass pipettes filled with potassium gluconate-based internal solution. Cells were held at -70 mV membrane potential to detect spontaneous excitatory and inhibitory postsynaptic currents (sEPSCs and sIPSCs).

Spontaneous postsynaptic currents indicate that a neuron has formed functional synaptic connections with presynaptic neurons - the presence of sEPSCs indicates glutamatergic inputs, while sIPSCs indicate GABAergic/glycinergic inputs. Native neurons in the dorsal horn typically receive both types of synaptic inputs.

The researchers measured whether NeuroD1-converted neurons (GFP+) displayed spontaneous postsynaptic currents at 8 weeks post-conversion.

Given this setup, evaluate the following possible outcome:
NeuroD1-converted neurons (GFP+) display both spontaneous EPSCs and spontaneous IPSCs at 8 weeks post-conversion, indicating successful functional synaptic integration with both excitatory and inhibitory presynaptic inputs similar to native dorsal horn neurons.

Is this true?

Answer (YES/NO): NO